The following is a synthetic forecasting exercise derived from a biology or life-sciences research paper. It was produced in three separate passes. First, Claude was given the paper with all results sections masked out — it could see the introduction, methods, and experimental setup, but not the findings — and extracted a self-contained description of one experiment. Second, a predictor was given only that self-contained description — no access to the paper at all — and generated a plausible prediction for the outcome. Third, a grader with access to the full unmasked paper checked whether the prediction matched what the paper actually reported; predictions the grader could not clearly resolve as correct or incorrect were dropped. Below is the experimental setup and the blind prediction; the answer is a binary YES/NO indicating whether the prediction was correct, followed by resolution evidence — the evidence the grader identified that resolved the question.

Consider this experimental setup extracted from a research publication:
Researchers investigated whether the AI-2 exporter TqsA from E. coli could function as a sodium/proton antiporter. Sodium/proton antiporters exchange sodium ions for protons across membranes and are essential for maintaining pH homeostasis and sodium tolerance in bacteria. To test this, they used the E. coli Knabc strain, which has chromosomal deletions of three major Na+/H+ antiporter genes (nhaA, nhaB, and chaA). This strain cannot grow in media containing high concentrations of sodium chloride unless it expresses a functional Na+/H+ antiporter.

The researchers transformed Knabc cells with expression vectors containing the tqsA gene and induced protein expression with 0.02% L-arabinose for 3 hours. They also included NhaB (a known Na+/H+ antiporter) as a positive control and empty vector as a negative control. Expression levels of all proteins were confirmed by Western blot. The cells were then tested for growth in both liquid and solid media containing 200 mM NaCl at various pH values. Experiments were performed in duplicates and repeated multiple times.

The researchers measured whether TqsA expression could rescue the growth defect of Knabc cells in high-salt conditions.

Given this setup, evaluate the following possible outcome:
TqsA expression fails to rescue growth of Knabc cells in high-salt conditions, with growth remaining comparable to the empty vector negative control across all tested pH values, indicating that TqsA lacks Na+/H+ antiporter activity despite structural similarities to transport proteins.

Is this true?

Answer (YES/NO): YES